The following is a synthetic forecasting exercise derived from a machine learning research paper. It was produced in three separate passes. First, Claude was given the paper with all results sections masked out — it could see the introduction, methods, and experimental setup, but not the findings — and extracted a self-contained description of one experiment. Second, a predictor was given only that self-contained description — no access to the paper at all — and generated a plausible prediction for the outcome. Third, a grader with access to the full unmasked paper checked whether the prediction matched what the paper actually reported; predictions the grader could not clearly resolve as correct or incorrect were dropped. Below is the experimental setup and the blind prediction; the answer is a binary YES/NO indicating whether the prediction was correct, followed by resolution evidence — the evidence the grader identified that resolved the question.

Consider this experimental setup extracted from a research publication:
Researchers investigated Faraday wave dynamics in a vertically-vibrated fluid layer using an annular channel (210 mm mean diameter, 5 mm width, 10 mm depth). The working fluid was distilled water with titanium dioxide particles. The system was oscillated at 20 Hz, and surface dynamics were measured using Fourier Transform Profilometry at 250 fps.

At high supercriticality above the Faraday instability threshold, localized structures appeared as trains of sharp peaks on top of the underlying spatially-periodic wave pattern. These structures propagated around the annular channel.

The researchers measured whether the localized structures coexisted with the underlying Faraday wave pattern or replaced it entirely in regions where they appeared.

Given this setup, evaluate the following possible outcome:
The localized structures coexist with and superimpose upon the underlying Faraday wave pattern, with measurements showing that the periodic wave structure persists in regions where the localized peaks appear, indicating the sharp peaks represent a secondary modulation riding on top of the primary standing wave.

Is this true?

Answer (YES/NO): YES